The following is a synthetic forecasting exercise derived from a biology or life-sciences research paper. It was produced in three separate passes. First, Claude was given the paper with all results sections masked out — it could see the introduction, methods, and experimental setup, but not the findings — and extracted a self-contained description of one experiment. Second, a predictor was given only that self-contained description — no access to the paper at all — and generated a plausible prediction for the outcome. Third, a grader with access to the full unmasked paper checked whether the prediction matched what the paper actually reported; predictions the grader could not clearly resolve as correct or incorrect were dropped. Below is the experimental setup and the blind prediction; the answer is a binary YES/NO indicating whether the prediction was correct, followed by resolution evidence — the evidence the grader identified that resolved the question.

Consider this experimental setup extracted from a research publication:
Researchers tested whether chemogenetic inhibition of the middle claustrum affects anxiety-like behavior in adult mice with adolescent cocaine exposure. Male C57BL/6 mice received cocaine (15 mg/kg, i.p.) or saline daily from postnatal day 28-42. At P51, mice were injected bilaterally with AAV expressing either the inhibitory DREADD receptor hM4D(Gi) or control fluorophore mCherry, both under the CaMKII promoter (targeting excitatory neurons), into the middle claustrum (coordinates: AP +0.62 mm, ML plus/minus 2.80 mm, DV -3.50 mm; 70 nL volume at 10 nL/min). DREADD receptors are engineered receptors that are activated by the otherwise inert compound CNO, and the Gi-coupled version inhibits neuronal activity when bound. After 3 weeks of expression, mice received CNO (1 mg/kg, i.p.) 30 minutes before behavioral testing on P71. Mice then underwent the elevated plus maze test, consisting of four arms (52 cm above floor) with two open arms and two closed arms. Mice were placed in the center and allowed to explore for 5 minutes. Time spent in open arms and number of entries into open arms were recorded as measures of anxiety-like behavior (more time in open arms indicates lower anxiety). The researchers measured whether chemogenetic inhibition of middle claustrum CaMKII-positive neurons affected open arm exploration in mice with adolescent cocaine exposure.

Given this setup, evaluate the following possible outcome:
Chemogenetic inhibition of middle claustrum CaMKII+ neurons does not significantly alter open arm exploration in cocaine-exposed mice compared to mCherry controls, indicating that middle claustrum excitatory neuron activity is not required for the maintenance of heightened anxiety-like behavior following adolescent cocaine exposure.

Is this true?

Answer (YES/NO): NO